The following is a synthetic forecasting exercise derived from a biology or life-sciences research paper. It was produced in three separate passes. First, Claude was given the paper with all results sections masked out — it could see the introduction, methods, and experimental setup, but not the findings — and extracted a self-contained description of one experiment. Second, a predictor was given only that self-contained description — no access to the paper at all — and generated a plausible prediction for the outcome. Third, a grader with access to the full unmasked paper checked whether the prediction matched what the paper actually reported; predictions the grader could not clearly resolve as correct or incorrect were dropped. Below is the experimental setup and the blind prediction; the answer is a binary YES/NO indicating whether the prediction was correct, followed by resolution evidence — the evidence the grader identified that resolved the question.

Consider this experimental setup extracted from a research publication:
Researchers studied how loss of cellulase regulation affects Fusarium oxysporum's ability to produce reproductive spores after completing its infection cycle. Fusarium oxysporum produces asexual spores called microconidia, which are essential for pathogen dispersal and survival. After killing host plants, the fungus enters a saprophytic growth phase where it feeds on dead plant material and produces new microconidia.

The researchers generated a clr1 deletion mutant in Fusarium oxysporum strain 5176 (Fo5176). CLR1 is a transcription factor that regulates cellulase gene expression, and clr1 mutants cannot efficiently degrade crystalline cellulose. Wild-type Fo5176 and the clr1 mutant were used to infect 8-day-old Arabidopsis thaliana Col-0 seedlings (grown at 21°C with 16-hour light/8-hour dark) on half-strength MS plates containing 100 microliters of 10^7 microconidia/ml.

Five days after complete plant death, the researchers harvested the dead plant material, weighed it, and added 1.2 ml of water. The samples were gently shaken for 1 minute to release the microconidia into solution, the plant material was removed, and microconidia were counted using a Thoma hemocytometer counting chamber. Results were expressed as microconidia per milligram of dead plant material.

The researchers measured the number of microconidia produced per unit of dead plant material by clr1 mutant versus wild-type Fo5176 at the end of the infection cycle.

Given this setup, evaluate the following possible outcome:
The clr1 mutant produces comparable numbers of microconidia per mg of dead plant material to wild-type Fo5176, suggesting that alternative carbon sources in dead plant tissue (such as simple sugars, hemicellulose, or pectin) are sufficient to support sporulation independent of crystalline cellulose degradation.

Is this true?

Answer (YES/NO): NO